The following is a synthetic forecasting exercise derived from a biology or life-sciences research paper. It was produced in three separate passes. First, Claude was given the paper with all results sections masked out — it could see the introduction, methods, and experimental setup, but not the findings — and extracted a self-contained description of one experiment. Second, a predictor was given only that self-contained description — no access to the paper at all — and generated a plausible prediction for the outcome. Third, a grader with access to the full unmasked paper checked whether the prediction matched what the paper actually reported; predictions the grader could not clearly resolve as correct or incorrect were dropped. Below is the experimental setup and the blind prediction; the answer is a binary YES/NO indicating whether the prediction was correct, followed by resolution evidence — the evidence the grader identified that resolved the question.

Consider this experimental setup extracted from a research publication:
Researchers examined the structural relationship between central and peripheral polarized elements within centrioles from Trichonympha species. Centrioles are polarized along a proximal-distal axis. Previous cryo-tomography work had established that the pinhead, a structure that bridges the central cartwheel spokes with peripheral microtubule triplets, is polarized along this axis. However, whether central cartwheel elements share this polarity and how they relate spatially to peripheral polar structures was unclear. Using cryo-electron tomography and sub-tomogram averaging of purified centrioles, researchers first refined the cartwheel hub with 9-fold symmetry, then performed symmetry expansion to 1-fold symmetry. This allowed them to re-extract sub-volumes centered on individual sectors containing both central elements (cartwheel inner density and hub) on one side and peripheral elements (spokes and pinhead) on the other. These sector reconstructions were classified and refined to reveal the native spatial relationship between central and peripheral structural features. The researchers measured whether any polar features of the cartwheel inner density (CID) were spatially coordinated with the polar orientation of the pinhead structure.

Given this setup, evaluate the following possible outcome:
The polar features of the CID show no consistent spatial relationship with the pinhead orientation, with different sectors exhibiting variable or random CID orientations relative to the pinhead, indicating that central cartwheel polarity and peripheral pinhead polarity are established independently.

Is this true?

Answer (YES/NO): NO